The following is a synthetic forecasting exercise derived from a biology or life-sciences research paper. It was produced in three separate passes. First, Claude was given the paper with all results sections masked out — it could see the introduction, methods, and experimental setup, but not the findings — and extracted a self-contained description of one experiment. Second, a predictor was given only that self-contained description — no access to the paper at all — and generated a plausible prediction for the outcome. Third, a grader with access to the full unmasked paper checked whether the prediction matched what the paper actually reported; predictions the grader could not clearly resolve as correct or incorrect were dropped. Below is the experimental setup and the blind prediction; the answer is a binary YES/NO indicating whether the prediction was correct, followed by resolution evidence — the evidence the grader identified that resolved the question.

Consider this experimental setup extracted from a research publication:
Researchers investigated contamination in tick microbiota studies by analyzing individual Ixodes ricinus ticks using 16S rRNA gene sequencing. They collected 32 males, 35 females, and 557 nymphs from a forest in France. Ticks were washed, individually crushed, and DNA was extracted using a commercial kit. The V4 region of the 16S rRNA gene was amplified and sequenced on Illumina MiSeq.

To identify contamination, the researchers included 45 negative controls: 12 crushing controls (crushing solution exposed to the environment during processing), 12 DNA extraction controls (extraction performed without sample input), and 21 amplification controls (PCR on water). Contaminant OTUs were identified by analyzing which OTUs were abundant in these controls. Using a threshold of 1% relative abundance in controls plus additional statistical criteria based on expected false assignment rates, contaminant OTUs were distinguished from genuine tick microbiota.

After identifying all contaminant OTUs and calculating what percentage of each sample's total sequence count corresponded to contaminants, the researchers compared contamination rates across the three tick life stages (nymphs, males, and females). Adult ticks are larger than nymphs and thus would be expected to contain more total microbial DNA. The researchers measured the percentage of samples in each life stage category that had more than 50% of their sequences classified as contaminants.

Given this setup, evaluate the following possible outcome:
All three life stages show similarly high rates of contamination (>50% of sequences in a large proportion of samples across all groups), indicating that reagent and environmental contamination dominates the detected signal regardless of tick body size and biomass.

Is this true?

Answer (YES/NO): NO